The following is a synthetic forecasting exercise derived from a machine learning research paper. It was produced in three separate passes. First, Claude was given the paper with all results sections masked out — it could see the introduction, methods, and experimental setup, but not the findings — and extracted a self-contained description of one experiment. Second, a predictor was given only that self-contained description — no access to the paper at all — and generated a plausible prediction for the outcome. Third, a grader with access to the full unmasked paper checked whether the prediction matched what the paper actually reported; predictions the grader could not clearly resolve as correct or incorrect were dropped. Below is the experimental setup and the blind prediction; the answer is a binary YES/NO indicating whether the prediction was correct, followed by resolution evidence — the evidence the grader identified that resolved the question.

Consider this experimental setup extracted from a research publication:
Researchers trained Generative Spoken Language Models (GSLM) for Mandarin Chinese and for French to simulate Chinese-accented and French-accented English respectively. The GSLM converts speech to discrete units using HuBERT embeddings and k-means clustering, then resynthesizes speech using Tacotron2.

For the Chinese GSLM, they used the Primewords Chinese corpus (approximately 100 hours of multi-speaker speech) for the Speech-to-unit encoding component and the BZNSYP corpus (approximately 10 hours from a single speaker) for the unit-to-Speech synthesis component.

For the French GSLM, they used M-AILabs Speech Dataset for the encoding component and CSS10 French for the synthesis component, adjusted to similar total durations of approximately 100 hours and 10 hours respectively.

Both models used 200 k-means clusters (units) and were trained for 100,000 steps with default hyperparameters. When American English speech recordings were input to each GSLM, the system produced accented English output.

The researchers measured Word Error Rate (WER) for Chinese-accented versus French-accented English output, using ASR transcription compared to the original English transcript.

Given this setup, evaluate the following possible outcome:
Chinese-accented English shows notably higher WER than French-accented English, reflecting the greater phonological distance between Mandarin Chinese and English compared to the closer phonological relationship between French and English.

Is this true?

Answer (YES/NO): YES